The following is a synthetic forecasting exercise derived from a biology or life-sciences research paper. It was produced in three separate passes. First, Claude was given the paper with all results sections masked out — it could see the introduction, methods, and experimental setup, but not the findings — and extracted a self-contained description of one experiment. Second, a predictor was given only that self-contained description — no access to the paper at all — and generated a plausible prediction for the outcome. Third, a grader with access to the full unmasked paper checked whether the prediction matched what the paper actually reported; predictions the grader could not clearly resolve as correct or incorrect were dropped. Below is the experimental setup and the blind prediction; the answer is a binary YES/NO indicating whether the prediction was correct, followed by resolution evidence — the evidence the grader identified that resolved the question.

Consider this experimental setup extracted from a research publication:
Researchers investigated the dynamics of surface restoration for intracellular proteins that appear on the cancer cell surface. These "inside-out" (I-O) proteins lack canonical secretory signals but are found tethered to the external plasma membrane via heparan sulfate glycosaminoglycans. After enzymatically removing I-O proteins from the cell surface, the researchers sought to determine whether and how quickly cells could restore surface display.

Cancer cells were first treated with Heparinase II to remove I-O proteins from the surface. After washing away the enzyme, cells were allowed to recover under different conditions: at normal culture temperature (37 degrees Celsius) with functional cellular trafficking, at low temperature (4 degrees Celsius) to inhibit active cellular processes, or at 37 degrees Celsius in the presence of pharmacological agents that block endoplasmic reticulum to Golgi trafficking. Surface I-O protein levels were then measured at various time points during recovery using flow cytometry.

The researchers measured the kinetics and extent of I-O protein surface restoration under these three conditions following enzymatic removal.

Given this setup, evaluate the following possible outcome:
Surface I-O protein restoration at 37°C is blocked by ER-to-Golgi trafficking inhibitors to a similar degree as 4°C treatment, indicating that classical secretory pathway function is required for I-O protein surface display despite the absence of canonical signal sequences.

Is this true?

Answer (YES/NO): YES